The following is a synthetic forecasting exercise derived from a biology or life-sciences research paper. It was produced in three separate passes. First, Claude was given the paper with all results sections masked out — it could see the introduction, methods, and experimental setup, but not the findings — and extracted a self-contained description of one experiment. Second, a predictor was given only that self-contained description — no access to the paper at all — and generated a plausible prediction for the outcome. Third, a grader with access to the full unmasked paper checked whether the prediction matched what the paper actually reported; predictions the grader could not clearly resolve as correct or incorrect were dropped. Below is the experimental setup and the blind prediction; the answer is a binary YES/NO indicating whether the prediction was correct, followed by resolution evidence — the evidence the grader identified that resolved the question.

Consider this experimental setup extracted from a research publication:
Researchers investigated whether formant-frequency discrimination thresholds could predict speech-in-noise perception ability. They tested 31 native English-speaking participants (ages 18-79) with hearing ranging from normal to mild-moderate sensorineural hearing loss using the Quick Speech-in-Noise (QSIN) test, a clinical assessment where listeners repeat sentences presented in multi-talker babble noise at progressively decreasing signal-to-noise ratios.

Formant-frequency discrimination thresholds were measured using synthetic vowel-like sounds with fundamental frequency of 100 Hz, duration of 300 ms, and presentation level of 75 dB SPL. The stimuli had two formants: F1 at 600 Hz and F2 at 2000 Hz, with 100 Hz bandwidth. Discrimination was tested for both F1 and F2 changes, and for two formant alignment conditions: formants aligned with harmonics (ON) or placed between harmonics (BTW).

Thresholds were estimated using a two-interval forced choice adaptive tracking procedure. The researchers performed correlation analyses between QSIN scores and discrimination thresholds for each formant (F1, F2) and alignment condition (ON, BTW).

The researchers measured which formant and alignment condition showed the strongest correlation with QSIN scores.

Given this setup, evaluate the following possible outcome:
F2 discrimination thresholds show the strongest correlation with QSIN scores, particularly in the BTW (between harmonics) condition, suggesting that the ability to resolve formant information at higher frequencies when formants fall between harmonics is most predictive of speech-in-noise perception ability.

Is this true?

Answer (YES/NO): YES